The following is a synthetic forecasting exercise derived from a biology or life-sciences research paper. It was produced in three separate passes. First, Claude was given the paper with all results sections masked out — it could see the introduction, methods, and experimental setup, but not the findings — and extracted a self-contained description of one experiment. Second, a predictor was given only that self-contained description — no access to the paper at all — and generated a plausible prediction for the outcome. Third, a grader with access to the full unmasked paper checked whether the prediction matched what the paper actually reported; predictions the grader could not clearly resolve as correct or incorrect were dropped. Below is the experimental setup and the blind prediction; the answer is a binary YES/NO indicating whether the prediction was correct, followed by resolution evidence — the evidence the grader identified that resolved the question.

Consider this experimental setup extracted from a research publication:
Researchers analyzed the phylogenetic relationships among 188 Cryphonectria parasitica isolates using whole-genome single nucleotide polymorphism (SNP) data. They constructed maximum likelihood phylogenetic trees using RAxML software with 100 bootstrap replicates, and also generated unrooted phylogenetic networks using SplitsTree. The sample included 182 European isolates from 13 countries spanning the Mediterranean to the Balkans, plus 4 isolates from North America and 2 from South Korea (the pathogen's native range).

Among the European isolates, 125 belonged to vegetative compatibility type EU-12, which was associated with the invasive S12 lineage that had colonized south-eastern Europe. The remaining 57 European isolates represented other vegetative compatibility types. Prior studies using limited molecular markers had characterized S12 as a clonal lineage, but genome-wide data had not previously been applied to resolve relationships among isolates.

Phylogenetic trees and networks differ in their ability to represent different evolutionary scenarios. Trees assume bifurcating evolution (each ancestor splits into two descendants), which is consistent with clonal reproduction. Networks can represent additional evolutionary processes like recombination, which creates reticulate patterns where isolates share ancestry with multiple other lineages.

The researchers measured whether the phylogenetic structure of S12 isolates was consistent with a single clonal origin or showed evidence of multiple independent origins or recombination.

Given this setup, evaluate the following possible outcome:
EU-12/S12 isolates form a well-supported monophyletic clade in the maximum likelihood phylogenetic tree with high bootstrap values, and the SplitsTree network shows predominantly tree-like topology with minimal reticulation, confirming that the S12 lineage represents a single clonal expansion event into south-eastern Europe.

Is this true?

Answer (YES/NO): NO